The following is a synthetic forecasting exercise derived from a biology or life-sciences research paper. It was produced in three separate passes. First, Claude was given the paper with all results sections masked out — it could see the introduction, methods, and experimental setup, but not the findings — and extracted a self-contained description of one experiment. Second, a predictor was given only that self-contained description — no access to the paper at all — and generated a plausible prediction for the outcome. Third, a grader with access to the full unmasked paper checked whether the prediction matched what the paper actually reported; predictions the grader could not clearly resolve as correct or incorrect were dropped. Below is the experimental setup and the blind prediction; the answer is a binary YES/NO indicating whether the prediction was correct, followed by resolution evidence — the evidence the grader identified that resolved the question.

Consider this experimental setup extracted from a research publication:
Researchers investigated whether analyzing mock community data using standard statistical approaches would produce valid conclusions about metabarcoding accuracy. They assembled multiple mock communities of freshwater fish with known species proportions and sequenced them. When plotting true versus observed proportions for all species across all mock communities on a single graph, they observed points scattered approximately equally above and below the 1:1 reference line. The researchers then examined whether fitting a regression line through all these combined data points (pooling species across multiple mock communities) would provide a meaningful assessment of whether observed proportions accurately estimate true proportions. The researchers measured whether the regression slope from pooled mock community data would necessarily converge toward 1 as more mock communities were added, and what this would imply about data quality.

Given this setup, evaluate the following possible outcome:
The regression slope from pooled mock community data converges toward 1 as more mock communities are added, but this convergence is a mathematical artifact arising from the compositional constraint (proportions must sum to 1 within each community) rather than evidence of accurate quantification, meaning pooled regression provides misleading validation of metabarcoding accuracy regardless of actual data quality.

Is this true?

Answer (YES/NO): YES